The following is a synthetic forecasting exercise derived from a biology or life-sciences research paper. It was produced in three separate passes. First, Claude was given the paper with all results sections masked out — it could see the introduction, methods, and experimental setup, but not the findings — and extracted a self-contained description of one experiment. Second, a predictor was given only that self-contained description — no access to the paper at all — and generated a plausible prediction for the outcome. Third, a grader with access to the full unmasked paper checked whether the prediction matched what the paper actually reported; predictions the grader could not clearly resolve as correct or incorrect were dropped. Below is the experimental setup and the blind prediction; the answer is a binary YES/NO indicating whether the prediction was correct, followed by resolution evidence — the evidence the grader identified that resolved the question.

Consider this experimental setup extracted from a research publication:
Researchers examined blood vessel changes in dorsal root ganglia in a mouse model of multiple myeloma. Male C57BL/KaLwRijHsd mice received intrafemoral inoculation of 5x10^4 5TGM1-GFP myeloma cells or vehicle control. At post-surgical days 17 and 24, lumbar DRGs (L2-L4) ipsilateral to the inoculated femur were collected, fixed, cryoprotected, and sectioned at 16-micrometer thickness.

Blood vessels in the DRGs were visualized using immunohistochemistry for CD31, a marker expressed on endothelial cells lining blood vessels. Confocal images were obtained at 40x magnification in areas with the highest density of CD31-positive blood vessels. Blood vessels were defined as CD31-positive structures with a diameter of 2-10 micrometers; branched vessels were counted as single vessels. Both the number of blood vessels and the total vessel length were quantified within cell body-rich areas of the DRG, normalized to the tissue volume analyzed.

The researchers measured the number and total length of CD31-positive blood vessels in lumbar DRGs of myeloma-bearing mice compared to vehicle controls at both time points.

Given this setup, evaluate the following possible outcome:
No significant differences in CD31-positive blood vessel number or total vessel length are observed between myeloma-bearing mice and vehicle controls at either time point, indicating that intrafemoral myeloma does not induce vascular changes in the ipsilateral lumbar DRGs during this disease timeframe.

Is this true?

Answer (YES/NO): NO